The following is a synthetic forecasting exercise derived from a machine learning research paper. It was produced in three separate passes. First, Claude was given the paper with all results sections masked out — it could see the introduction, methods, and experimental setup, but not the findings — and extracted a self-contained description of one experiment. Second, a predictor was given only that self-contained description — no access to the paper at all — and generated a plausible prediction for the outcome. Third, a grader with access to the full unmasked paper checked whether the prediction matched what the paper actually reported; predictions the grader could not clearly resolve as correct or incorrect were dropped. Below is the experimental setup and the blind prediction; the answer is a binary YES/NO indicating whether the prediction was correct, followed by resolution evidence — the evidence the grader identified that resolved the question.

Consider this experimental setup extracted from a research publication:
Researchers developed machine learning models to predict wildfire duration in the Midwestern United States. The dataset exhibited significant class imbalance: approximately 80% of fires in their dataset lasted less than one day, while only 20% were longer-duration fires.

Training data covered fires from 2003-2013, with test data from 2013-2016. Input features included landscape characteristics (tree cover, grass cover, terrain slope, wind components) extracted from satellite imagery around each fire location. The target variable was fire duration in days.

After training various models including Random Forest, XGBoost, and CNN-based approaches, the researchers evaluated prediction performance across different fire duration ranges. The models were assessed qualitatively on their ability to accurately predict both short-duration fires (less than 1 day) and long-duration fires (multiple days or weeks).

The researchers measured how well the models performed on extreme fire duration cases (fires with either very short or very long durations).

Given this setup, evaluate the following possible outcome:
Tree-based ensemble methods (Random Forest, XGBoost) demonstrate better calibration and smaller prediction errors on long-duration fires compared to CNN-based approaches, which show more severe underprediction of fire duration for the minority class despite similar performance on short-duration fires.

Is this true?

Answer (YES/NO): NO